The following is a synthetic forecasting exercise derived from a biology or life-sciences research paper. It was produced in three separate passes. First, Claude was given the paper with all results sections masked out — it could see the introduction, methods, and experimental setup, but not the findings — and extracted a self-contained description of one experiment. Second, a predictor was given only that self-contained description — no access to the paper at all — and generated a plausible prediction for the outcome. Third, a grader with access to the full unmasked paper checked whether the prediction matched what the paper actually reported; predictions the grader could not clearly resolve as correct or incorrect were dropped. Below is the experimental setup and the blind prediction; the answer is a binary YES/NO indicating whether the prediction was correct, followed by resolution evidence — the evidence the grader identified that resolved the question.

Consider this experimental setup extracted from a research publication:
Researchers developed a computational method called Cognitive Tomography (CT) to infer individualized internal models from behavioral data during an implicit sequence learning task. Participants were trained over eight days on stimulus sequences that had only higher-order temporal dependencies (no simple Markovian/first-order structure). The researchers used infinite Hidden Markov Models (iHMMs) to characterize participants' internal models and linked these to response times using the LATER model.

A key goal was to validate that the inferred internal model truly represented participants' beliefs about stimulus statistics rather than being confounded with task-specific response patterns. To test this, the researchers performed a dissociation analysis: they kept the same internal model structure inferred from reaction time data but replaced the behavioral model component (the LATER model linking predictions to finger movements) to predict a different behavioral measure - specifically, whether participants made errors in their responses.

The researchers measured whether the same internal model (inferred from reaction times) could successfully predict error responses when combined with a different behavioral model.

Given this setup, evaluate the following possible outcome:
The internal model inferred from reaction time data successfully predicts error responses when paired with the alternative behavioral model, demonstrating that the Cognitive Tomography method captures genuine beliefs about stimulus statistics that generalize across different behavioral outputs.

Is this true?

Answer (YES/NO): YES